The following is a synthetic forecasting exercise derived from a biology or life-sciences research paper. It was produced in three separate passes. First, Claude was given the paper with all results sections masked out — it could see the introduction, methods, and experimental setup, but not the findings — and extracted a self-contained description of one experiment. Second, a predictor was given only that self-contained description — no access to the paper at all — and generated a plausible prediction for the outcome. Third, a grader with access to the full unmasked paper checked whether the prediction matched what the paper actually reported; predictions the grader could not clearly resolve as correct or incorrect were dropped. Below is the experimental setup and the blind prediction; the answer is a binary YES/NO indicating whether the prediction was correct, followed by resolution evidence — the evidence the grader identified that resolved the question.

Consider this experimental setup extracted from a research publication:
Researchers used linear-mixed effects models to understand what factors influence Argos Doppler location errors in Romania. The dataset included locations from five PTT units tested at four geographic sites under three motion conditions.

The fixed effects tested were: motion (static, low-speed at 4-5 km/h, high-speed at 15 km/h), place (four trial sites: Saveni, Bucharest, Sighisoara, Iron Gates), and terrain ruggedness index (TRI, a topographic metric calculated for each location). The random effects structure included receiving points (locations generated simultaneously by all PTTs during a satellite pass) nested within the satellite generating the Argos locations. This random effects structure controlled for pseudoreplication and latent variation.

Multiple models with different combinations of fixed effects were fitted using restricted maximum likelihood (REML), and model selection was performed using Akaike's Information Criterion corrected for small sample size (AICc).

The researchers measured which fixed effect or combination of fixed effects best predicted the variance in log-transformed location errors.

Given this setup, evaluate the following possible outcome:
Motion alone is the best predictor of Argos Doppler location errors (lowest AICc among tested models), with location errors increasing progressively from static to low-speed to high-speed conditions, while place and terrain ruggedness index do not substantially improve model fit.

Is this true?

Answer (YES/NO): NO